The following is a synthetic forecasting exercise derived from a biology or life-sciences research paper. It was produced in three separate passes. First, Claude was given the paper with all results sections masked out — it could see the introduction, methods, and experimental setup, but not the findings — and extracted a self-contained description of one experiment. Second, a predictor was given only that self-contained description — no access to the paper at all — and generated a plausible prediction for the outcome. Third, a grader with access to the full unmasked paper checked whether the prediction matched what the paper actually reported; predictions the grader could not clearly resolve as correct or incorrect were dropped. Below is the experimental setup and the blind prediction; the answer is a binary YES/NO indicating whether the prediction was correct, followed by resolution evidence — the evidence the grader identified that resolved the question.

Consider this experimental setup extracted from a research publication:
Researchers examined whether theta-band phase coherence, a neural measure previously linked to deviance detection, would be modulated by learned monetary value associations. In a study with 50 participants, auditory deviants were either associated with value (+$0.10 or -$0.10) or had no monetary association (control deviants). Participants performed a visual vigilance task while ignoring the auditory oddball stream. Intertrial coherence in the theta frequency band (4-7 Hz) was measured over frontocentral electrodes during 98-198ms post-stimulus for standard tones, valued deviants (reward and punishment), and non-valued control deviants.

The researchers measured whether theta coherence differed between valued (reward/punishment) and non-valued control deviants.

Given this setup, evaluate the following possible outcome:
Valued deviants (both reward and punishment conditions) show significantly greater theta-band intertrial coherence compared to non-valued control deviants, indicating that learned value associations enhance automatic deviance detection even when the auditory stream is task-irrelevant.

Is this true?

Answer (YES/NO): NO